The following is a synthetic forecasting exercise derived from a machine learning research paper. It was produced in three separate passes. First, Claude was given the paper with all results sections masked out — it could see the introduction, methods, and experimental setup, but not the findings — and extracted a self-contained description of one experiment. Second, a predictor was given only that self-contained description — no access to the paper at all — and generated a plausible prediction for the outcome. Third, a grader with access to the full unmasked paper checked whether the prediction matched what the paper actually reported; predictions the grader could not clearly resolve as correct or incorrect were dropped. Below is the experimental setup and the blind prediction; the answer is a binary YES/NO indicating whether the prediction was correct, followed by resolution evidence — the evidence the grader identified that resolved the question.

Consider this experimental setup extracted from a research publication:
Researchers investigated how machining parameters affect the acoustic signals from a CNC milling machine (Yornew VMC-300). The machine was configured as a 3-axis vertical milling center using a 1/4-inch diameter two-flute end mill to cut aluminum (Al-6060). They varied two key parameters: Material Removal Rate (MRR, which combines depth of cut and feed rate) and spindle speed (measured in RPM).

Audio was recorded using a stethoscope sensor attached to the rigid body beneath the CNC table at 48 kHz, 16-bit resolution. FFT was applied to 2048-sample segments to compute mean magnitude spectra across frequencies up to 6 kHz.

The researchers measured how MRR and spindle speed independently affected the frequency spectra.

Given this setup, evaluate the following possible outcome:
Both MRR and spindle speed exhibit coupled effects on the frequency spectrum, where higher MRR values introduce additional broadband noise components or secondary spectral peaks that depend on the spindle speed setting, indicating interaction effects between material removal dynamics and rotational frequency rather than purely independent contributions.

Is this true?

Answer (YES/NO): NO